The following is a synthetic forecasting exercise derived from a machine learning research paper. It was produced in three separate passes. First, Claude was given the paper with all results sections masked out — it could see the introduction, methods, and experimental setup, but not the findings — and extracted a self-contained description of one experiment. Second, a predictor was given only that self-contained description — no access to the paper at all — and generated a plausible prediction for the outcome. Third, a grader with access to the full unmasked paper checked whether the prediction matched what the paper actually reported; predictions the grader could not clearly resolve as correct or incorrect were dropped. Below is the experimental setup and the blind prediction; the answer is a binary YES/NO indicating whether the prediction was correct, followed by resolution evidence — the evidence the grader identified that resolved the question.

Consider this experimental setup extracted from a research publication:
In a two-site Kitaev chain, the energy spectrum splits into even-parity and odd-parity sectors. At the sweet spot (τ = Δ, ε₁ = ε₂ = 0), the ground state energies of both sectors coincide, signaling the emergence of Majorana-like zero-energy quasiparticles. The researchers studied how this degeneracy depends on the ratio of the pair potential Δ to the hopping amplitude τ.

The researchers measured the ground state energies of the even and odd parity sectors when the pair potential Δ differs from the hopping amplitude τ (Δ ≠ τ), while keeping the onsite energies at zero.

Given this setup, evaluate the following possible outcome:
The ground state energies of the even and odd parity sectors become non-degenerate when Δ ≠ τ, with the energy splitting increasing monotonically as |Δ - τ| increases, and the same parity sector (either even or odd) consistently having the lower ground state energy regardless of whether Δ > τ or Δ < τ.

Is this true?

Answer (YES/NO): NO